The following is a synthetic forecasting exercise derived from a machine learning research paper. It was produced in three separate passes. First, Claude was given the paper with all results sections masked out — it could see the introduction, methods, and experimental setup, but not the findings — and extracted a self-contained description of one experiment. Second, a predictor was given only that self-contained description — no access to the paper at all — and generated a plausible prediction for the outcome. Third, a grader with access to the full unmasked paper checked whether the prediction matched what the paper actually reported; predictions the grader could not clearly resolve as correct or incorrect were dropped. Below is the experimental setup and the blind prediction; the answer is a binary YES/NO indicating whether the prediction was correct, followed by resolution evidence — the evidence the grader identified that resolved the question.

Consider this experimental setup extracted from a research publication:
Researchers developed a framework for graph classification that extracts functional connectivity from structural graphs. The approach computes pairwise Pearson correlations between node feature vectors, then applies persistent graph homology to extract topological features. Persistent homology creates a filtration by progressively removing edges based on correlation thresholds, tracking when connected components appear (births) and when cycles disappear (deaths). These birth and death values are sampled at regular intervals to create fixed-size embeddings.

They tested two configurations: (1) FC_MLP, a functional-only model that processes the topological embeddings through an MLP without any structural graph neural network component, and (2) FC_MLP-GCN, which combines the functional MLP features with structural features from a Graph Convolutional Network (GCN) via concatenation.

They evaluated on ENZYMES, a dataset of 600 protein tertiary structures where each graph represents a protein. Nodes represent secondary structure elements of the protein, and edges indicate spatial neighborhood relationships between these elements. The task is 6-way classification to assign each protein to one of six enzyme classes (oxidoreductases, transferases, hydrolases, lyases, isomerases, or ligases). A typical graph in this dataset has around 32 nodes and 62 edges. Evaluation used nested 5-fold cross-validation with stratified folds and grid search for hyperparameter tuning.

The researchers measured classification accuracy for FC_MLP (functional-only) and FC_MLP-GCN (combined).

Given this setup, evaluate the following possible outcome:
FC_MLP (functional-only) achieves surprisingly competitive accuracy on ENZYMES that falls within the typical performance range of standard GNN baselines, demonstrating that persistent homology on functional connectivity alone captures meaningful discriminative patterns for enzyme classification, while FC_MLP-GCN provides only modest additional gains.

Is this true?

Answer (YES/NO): NO